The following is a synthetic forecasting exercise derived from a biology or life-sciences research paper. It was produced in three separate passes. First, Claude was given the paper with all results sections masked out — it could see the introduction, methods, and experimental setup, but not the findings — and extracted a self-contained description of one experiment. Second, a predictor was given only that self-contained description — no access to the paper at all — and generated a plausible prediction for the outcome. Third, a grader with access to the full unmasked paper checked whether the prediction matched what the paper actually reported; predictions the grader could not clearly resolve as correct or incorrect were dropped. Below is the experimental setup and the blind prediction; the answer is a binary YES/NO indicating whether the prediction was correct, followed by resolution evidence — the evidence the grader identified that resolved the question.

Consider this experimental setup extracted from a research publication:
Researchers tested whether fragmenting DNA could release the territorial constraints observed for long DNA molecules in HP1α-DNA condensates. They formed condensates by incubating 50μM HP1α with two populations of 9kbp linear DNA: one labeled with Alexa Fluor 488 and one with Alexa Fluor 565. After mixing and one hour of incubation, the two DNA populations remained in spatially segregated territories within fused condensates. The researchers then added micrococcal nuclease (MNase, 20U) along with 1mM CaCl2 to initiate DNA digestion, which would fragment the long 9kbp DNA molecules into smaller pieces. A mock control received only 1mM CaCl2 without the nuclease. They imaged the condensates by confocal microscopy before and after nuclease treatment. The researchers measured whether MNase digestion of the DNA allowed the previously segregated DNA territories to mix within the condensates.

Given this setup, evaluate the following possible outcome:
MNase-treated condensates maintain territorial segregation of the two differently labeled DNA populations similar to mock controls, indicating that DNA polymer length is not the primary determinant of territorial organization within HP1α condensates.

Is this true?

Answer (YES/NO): NO